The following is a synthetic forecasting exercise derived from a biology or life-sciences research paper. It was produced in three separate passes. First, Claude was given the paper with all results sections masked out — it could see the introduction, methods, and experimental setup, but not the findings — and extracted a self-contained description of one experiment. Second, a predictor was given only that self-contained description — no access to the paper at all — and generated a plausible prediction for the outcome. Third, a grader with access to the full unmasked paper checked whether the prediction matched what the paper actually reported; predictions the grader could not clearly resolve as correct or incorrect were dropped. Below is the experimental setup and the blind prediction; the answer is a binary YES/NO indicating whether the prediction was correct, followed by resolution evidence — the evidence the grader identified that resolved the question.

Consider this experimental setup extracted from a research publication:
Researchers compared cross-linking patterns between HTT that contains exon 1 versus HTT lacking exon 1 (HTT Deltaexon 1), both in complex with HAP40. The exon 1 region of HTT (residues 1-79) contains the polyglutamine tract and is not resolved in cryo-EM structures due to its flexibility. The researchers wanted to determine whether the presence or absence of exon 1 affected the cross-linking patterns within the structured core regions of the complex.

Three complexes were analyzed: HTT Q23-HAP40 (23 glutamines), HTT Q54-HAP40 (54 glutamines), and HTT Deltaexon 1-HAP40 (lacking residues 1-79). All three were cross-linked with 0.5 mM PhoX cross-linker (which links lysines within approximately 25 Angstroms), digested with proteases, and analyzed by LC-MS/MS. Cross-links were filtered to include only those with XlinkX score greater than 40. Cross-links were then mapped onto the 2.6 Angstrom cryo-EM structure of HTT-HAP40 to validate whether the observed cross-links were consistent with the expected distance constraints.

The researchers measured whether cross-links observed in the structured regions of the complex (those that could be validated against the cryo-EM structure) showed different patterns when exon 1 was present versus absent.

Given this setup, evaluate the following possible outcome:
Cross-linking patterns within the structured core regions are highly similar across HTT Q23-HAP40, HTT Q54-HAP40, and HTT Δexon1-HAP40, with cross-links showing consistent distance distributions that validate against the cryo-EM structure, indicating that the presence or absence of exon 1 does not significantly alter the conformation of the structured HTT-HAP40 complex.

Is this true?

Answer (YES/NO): YES